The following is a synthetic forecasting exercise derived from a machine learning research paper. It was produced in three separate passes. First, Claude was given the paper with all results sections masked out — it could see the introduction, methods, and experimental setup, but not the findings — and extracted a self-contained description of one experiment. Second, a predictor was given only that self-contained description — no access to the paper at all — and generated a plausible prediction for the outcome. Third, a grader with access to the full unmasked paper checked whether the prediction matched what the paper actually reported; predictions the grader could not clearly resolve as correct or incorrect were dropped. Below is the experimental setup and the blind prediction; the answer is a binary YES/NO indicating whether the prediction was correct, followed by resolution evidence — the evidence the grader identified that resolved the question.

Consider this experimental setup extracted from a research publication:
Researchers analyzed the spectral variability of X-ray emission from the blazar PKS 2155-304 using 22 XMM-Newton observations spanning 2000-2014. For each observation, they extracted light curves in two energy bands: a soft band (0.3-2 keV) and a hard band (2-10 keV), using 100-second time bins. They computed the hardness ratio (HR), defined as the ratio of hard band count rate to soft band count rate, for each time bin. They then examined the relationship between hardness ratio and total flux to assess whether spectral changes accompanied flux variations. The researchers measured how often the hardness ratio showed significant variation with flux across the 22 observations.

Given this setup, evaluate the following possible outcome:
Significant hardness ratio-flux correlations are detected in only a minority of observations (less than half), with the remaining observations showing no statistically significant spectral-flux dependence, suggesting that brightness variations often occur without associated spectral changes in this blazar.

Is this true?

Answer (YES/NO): YES